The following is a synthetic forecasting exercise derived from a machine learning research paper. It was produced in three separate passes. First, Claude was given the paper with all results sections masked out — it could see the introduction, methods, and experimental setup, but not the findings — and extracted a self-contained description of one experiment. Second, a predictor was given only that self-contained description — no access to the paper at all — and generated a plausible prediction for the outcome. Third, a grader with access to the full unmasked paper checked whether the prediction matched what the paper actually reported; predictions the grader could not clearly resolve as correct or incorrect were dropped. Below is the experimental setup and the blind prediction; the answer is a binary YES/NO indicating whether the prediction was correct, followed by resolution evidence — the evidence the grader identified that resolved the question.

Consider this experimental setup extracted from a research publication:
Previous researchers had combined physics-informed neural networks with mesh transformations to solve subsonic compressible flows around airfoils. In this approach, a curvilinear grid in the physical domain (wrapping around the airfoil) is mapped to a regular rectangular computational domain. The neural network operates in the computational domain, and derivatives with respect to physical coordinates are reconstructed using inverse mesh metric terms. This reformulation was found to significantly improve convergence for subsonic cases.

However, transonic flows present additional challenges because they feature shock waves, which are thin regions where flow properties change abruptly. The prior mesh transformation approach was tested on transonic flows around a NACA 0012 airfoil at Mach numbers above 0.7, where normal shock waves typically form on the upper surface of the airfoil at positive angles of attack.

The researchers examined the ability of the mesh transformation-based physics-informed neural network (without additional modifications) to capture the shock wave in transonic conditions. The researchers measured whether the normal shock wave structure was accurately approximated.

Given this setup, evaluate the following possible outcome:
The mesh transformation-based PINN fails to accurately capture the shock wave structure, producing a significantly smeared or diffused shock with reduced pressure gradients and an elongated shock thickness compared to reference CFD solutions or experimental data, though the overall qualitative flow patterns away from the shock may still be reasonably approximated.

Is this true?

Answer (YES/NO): NO